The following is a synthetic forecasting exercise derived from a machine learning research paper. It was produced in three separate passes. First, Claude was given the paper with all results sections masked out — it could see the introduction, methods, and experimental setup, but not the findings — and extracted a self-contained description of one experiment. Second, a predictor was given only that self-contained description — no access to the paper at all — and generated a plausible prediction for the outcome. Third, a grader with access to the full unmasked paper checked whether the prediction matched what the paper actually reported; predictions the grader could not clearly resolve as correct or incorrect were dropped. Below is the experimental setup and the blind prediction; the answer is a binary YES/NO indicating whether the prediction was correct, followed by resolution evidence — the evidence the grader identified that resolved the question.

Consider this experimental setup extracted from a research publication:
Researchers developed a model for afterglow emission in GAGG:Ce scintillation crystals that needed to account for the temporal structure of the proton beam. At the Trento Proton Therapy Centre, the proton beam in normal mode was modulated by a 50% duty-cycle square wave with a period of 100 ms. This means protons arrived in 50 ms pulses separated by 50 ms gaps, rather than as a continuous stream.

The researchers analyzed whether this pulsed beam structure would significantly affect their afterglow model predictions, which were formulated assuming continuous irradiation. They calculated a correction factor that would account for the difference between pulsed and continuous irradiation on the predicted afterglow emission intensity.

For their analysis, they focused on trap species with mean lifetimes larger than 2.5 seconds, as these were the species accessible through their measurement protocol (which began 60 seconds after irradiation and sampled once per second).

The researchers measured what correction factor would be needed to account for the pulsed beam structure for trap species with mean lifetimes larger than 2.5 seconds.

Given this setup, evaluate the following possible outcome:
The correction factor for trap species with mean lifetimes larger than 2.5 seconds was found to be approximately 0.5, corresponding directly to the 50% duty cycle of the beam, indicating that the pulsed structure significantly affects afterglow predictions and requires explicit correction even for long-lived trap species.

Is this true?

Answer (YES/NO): NO